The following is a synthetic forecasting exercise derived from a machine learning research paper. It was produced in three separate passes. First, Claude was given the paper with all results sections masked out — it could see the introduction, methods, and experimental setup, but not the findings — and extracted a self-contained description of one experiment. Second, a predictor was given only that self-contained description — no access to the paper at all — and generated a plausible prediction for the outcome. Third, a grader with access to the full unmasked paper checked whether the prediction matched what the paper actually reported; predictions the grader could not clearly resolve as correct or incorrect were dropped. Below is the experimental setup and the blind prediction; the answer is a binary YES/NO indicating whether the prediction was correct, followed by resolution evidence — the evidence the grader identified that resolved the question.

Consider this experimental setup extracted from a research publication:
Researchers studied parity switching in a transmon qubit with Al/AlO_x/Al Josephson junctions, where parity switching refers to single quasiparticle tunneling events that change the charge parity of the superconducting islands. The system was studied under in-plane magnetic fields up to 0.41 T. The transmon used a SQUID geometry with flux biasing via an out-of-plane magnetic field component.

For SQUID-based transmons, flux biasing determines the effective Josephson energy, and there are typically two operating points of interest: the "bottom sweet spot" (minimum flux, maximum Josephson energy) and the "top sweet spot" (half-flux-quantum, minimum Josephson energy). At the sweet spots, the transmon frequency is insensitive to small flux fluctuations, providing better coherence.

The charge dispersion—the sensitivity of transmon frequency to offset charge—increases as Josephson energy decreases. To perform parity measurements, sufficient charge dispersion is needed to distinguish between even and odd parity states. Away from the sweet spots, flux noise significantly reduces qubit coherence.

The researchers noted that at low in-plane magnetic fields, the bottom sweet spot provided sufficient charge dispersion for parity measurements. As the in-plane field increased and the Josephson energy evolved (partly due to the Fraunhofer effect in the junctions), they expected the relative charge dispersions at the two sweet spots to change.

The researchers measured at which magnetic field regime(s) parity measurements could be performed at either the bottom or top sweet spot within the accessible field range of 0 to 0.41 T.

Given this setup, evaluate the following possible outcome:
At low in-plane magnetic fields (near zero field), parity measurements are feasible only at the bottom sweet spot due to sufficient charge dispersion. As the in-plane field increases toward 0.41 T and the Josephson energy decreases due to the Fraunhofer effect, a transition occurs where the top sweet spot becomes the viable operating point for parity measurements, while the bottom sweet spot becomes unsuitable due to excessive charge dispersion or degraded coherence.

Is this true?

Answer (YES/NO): NO